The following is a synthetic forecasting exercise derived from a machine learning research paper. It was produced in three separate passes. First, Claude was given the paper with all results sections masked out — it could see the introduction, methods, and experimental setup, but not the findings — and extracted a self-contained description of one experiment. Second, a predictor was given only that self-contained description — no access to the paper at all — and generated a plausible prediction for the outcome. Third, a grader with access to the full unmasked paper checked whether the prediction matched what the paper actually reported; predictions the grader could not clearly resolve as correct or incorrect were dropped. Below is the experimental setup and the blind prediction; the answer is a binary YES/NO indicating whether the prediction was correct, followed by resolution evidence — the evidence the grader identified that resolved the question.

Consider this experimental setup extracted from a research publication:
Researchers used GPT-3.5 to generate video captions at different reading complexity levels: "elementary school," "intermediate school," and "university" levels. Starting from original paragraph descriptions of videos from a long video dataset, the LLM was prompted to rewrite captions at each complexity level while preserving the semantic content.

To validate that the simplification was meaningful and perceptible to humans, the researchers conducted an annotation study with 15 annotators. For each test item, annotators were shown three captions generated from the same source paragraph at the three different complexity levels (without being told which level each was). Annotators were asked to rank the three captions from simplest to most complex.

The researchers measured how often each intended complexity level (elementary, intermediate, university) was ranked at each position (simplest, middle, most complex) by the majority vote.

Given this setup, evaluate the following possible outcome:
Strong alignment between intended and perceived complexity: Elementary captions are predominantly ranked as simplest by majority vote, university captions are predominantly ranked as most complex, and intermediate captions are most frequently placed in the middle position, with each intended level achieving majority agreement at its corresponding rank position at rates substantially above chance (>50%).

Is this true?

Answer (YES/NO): YES